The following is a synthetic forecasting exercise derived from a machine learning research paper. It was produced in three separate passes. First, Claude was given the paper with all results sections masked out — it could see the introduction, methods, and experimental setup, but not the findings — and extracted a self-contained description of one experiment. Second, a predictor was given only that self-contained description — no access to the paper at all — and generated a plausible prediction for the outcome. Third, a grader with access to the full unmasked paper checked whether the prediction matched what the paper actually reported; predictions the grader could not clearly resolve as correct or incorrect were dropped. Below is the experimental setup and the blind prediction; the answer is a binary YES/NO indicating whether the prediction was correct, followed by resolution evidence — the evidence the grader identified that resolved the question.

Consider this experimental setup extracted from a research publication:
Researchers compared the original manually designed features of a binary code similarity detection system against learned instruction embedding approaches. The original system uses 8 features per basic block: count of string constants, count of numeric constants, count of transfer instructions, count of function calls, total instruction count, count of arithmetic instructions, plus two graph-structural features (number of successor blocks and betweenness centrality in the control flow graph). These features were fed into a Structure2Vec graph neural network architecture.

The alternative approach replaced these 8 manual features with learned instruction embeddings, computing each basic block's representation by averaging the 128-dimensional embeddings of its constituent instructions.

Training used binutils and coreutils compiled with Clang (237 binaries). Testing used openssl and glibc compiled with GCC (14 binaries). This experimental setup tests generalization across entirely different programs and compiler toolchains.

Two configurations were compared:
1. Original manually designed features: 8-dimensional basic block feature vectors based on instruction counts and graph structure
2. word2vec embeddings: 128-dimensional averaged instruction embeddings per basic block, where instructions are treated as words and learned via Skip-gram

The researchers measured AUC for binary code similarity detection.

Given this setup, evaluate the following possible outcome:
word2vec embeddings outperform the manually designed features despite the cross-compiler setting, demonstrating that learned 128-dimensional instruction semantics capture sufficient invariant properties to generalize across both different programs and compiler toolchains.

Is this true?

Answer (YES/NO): NO